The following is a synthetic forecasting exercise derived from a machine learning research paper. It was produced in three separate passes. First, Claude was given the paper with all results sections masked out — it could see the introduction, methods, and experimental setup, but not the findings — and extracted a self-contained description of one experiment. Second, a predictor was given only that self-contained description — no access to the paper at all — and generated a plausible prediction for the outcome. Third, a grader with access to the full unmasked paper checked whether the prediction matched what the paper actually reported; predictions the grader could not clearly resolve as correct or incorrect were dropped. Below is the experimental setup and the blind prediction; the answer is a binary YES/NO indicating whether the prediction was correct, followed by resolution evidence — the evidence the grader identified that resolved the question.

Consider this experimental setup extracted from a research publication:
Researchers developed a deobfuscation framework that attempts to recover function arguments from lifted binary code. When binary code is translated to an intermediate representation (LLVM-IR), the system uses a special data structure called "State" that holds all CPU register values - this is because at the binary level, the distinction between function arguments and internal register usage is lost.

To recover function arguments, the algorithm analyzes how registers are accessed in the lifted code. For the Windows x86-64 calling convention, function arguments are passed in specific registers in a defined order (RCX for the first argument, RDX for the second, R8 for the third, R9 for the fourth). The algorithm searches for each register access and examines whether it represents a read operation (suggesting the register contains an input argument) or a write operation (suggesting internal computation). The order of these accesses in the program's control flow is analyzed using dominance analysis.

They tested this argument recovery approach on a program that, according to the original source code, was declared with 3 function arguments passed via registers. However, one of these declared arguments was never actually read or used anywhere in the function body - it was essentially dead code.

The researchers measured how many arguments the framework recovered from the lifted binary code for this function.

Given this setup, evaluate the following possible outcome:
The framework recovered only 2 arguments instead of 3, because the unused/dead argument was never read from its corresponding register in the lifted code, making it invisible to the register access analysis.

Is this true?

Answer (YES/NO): YES